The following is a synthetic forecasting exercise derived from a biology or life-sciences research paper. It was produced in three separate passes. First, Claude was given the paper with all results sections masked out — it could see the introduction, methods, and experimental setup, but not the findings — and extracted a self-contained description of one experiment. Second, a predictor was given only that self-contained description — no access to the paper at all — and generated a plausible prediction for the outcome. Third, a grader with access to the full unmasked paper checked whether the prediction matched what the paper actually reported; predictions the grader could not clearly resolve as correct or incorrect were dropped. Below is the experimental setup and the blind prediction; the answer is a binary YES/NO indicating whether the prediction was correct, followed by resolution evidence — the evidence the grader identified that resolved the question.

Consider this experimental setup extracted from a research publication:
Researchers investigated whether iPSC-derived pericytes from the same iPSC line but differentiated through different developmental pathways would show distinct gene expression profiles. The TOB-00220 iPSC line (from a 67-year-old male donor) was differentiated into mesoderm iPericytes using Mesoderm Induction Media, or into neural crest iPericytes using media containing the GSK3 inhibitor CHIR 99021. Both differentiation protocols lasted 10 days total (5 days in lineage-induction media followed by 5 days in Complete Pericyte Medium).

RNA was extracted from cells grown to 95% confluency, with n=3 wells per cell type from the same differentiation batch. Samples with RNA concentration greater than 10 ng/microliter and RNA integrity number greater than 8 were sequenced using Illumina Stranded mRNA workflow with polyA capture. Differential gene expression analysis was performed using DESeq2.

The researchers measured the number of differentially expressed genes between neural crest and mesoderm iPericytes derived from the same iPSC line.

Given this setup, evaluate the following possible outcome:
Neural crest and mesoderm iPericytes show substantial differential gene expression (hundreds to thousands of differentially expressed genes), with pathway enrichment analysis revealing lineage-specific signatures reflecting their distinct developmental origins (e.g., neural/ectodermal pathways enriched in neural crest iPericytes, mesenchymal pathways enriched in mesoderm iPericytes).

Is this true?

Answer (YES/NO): NO